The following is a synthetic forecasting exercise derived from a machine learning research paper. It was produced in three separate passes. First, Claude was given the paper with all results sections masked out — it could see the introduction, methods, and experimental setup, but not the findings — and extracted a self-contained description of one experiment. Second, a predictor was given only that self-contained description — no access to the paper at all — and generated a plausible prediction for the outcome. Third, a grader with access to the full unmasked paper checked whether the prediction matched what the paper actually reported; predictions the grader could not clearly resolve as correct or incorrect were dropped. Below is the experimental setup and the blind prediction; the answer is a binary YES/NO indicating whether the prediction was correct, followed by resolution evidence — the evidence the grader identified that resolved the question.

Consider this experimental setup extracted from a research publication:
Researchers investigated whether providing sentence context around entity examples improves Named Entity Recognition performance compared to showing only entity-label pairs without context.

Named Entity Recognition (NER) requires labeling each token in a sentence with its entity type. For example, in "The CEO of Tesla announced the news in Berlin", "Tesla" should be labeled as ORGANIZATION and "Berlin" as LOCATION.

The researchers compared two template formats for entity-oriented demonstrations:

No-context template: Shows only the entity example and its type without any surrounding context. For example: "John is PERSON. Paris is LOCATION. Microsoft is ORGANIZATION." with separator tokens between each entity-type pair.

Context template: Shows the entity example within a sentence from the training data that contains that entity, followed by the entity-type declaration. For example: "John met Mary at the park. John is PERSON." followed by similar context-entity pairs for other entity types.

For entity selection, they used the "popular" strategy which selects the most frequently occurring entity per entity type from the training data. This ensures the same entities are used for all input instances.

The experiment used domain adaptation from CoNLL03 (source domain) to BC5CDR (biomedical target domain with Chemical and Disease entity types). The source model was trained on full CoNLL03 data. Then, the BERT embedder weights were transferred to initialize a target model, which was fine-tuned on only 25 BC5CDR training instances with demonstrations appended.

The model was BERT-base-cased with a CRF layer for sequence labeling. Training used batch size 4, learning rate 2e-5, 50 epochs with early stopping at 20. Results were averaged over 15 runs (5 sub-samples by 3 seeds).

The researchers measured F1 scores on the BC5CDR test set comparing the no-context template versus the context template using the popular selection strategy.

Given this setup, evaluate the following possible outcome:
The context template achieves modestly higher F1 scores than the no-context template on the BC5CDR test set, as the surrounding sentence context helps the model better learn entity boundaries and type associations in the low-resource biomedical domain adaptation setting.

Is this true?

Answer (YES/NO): NO